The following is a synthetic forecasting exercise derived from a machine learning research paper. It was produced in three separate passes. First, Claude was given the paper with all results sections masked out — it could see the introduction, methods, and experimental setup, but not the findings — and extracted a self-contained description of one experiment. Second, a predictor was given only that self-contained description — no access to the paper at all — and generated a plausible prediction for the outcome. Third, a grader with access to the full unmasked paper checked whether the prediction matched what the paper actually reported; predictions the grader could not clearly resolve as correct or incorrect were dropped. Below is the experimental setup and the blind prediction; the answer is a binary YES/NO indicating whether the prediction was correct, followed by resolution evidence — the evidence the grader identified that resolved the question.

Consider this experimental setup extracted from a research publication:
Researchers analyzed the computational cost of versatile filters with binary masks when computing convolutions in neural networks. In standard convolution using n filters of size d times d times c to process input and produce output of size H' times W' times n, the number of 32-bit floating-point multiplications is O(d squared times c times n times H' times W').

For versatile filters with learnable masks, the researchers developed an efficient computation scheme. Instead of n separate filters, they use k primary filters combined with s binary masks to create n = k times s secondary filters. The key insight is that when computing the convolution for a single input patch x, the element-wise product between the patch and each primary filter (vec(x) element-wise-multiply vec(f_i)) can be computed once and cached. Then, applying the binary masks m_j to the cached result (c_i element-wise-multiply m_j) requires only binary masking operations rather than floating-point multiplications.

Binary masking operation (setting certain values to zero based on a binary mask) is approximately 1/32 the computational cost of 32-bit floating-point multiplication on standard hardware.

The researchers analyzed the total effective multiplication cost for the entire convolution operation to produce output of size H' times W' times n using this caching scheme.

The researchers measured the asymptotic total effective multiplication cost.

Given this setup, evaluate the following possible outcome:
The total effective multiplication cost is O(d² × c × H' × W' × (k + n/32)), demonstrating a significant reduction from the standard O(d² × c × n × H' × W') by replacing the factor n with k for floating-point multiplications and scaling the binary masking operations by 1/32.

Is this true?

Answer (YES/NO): YES